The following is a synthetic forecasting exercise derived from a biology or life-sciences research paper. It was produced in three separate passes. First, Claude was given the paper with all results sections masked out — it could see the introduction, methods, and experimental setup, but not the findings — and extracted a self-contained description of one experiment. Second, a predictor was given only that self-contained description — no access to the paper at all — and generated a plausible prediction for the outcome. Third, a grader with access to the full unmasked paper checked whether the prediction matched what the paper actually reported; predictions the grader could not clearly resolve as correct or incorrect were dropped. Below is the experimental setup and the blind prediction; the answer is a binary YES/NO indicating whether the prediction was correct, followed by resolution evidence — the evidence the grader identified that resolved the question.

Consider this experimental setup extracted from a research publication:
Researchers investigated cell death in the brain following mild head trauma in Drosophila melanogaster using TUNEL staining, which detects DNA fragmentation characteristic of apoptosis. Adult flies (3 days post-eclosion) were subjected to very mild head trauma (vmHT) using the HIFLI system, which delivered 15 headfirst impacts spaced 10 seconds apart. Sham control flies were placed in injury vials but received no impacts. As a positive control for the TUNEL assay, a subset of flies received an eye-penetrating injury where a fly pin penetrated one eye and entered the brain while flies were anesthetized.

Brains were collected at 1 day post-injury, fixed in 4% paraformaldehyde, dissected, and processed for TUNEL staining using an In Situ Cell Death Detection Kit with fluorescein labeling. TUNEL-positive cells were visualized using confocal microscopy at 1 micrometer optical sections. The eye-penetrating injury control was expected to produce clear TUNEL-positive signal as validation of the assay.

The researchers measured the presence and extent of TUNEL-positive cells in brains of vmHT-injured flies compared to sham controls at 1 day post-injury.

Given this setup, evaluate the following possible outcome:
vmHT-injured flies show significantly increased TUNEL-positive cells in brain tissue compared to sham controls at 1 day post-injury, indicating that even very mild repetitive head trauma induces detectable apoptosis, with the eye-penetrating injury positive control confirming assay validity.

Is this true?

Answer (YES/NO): NO